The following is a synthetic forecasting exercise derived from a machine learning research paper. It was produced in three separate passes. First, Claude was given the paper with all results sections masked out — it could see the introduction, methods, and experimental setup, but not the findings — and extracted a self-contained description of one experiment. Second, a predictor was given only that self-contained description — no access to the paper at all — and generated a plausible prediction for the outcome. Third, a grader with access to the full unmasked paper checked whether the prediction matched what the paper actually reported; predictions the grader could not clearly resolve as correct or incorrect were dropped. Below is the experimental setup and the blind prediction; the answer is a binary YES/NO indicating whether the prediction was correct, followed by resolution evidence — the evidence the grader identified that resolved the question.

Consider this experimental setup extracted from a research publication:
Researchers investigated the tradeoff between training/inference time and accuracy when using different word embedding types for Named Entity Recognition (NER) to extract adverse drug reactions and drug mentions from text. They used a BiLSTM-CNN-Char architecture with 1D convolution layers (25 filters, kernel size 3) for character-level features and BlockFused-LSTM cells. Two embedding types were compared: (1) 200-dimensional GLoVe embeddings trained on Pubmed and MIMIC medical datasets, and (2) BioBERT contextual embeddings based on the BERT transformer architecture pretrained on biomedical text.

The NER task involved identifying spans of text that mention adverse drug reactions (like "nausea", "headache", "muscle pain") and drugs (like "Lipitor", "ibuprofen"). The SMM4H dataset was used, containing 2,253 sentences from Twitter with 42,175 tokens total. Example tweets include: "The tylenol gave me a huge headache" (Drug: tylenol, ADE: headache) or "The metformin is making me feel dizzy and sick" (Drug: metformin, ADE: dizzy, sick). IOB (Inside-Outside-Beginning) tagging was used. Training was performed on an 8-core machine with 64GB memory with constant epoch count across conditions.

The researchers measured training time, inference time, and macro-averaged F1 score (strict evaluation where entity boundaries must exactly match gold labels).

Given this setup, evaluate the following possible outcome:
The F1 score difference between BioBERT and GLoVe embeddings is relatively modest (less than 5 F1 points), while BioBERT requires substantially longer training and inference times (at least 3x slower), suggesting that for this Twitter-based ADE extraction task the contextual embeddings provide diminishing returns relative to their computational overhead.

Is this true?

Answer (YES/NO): NO